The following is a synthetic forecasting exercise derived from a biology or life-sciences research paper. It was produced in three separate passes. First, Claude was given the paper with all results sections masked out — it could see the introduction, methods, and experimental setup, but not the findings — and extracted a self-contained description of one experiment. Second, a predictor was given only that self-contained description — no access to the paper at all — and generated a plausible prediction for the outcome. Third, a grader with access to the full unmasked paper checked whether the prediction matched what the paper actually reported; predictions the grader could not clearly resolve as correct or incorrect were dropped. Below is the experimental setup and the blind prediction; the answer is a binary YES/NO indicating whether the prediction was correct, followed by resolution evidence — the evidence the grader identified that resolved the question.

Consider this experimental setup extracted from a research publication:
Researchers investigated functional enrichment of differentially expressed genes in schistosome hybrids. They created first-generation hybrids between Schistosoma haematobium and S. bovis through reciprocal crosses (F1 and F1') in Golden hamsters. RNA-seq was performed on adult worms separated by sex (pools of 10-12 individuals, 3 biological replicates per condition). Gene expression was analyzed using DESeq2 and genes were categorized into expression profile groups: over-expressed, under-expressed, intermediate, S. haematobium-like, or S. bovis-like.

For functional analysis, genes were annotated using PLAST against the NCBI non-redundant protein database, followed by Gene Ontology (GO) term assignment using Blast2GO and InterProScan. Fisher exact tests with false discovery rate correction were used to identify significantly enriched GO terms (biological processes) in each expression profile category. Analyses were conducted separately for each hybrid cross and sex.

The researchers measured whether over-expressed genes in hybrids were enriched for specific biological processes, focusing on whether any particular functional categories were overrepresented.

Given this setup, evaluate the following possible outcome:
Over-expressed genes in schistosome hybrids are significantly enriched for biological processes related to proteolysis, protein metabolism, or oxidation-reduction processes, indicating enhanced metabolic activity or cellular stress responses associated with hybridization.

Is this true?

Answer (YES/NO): NO